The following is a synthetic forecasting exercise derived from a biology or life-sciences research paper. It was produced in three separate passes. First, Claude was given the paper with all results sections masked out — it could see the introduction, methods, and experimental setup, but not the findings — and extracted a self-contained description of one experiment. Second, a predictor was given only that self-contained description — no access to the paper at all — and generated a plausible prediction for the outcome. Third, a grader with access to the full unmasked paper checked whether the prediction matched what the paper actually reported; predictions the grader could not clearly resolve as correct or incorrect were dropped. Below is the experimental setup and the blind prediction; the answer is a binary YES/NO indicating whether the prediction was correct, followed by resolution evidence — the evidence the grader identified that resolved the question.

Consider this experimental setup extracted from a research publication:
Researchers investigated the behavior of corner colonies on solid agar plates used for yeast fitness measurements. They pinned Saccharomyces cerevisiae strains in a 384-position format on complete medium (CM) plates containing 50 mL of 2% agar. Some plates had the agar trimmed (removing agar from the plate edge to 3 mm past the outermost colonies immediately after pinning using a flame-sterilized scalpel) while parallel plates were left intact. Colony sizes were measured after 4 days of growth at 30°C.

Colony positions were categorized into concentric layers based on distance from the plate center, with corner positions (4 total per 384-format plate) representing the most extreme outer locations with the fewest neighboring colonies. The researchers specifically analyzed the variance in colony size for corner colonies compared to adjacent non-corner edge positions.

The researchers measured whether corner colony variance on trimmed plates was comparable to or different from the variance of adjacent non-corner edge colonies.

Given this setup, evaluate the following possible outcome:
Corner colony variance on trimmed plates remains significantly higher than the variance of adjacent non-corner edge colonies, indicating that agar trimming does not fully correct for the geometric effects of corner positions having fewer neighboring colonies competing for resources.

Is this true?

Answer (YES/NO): YES